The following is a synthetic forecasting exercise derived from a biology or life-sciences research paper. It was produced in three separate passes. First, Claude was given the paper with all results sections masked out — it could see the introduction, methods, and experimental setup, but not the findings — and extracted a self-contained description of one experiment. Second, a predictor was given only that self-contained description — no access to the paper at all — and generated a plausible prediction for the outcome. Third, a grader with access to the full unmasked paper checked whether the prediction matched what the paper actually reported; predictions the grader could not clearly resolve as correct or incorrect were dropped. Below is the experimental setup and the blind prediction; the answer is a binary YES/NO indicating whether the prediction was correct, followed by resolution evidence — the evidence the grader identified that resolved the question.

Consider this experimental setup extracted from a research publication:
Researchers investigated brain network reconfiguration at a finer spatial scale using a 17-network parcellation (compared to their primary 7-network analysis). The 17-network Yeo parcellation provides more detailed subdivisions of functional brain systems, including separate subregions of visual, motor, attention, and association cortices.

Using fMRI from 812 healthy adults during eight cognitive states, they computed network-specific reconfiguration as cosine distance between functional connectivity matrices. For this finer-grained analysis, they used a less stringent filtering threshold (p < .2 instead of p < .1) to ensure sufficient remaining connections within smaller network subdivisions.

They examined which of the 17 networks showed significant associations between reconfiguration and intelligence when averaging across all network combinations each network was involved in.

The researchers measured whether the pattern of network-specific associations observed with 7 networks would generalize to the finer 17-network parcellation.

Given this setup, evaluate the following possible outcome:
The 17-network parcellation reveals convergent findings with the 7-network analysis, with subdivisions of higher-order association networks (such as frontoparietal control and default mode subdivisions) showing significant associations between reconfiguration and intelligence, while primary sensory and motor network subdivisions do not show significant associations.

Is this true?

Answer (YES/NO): NO